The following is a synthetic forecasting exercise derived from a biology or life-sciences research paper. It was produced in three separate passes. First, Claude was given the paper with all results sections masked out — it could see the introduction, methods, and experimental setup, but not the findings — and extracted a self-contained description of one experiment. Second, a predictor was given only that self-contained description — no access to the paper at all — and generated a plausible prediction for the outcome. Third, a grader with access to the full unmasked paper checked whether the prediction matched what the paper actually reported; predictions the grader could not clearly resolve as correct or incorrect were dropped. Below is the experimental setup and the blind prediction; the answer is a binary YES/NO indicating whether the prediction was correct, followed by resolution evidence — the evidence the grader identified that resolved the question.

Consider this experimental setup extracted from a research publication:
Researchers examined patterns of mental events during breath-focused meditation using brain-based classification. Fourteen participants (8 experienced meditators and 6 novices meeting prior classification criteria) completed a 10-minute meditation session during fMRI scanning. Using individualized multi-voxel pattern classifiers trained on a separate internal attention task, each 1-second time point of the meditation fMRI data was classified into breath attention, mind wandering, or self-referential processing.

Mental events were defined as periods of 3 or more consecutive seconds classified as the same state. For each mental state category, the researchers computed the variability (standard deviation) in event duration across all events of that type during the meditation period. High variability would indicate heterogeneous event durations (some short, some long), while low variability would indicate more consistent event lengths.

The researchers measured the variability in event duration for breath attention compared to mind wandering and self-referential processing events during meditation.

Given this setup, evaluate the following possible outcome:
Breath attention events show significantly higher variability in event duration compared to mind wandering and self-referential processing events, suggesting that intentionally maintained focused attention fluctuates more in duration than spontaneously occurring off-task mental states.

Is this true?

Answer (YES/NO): NO